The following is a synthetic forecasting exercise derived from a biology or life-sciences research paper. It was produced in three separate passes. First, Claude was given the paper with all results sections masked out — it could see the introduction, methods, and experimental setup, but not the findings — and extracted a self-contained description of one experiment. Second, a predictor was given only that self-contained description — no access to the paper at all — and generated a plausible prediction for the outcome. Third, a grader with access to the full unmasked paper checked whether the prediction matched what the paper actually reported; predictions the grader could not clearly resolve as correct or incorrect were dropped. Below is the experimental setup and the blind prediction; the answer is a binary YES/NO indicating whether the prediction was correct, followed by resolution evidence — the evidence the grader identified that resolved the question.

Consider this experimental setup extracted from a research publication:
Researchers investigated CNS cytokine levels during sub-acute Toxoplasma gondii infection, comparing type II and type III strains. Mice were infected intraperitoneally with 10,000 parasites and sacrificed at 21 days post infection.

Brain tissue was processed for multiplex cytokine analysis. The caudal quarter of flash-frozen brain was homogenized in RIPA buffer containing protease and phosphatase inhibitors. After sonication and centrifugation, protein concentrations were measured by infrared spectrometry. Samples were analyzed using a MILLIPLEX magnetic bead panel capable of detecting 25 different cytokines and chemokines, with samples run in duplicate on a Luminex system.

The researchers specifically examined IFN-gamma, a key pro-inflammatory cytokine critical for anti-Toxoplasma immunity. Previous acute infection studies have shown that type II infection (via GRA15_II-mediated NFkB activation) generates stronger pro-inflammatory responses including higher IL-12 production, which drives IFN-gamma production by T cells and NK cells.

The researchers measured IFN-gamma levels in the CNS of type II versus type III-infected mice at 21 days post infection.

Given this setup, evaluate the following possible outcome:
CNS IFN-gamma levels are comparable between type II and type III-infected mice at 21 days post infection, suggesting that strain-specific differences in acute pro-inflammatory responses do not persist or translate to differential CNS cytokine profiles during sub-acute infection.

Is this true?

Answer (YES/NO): NO